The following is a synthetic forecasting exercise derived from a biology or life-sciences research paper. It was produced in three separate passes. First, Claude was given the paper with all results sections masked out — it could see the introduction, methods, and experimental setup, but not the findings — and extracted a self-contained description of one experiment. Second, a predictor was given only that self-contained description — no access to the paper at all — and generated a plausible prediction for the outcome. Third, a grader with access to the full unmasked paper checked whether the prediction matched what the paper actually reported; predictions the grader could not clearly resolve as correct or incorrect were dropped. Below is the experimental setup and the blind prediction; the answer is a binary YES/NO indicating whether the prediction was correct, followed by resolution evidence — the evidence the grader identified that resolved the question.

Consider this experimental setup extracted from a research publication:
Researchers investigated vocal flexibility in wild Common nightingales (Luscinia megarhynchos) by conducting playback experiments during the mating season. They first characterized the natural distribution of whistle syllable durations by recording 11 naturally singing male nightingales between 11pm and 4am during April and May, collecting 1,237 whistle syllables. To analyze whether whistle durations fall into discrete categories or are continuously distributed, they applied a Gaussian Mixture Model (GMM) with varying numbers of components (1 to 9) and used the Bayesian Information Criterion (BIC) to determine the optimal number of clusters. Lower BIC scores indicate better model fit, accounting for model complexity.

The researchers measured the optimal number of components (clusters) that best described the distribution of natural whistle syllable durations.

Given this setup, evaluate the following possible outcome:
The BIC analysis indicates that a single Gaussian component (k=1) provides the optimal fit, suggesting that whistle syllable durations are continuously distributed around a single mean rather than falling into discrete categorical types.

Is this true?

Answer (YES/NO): NO